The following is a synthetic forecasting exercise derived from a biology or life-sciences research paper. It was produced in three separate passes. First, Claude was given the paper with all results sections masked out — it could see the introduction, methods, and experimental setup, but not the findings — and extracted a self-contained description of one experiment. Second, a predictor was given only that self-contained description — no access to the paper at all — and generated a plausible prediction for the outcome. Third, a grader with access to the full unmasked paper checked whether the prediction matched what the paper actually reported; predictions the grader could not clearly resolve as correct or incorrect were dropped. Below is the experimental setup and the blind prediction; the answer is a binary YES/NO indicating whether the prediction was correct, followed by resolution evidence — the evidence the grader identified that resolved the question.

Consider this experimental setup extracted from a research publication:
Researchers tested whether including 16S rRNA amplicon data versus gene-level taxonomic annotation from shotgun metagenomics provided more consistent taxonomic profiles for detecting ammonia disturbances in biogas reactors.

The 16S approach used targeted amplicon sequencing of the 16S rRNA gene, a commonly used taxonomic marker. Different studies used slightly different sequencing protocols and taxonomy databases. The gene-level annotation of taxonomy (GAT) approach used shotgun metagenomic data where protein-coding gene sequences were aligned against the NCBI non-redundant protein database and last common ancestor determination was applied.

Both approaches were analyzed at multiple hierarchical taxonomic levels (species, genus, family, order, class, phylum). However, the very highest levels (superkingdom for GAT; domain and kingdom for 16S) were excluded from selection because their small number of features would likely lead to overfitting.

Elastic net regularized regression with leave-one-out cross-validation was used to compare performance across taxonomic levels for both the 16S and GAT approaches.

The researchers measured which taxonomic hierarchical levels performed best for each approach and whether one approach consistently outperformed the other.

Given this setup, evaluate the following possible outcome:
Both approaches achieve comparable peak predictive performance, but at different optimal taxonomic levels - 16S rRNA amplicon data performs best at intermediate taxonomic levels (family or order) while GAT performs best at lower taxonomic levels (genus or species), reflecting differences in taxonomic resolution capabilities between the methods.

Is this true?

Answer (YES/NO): NO